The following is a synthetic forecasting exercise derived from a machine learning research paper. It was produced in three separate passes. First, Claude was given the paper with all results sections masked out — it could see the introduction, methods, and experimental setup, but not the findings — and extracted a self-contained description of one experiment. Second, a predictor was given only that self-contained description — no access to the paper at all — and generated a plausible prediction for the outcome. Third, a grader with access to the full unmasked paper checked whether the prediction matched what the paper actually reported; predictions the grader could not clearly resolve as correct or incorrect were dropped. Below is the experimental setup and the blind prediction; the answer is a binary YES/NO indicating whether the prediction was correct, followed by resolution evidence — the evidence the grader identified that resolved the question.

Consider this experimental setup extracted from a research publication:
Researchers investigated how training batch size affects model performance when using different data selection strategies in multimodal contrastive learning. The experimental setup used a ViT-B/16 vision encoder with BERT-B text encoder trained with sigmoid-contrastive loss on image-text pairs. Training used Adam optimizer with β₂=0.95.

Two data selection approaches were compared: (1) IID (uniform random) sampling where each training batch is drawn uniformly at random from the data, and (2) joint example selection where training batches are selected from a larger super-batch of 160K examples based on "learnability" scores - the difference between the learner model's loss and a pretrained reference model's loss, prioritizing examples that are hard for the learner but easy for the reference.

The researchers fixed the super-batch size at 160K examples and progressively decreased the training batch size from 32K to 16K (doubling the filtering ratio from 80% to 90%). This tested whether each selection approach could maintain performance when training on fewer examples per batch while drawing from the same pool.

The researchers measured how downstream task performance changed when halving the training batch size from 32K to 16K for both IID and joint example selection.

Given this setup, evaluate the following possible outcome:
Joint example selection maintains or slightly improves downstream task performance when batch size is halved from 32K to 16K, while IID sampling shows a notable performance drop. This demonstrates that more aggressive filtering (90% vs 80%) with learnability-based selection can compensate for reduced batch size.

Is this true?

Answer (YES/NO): YES